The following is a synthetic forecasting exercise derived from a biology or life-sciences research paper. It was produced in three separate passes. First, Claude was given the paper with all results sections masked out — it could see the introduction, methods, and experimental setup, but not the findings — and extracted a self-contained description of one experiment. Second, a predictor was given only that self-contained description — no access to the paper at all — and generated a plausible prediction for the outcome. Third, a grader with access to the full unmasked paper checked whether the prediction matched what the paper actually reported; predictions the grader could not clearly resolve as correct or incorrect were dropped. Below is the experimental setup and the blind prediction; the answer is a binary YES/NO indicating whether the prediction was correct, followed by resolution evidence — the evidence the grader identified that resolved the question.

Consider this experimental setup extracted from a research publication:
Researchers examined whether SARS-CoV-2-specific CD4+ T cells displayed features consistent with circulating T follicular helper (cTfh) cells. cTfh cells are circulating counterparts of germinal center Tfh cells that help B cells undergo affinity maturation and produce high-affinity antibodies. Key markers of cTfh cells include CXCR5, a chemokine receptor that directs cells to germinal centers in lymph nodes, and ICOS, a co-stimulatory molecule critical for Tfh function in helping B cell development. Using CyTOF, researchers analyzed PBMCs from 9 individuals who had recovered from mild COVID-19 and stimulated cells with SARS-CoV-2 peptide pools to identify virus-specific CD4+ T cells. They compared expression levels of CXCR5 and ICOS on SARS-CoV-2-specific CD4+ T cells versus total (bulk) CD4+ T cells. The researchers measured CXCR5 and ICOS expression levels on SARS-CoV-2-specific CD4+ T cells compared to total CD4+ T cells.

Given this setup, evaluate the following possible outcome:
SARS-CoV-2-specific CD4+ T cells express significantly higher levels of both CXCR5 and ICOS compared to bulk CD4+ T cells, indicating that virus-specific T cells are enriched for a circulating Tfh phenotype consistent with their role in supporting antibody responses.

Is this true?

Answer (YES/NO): YES